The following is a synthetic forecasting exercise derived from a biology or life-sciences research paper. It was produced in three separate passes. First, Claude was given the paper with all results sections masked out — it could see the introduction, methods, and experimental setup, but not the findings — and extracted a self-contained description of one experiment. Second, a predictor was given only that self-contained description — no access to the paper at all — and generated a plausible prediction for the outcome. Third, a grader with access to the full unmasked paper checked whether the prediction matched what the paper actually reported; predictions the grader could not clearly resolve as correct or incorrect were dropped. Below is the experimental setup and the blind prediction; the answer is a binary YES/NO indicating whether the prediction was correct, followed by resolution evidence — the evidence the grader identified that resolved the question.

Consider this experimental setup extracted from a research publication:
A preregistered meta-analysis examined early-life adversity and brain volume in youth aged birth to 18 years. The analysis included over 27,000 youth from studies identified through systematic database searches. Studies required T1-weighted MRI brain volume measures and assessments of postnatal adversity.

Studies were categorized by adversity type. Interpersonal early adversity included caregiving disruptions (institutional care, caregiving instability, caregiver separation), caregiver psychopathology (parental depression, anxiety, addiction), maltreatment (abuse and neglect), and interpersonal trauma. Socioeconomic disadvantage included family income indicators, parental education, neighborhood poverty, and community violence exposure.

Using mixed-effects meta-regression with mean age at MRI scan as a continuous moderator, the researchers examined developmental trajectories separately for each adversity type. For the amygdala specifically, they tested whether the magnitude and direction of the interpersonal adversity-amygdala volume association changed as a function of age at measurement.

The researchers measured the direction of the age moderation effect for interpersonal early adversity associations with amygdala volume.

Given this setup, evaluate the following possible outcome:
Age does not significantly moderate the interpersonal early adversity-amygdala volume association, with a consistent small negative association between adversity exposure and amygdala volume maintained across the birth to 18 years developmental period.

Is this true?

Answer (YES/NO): NO